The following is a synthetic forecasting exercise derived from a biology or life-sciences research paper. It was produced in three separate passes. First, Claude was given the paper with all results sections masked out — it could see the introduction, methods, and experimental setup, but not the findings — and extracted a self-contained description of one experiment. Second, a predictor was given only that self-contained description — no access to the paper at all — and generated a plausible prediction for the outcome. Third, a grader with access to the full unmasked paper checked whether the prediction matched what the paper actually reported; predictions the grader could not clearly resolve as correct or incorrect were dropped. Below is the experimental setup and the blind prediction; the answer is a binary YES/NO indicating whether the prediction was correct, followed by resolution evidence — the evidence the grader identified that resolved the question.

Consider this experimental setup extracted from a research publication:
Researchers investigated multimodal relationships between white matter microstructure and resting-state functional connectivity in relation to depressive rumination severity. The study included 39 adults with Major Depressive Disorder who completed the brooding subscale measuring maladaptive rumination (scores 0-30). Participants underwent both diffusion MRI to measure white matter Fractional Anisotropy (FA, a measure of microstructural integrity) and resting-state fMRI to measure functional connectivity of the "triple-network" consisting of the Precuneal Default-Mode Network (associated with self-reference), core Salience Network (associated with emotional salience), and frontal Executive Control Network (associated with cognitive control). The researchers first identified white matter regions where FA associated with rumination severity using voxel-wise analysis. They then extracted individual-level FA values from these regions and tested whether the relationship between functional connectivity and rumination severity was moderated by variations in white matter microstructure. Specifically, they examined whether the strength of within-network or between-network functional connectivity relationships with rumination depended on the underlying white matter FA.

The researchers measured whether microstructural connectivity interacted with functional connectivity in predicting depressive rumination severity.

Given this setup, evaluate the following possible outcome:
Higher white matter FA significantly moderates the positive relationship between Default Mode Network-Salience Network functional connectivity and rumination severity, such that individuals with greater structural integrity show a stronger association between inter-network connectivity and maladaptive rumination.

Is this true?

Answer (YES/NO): NO